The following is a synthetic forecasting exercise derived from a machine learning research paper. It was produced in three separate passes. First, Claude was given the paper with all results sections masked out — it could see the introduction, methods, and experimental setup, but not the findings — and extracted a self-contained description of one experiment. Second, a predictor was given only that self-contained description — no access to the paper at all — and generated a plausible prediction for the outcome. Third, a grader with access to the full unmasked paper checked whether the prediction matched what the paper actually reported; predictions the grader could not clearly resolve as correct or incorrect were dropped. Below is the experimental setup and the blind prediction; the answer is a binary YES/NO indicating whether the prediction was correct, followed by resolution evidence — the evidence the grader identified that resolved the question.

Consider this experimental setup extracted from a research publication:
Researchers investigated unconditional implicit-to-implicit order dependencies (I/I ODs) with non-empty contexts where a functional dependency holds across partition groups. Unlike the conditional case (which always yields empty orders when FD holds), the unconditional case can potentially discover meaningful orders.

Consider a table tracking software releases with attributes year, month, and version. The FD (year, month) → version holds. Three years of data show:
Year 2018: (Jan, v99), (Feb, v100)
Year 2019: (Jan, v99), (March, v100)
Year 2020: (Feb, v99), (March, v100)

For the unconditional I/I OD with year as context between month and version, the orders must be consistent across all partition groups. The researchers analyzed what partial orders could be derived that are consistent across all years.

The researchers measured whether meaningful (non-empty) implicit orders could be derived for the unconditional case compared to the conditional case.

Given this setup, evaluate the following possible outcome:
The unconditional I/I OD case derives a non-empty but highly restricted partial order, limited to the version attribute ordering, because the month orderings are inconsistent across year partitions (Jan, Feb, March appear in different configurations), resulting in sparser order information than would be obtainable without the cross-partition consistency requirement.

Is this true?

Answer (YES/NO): NO